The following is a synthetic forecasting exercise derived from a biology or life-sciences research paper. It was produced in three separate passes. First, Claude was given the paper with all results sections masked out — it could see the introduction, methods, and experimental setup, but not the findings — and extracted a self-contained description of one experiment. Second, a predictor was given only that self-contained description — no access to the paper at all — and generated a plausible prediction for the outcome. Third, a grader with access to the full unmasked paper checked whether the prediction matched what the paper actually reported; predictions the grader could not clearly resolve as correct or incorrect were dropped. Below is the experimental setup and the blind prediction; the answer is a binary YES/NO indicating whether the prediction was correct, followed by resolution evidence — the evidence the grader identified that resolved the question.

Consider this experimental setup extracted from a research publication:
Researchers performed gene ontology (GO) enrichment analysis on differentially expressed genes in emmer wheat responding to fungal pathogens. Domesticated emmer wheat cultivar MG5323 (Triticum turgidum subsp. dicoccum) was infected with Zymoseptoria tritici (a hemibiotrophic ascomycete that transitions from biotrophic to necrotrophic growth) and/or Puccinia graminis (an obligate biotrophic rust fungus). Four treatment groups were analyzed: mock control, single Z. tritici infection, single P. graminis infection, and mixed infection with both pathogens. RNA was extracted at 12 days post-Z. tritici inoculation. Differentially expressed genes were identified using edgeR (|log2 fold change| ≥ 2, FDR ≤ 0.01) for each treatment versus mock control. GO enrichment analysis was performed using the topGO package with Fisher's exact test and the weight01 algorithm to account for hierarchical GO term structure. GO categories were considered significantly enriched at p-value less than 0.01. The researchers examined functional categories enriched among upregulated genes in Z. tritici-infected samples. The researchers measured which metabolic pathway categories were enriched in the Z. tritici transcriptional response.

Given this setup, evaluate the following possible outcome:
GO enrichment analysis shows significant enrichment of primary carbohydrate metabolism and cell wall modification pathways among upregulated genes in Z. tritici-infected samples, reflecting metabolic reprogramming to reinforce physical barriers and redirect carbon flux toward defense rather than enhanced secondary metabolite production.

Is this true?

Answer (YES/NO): NO